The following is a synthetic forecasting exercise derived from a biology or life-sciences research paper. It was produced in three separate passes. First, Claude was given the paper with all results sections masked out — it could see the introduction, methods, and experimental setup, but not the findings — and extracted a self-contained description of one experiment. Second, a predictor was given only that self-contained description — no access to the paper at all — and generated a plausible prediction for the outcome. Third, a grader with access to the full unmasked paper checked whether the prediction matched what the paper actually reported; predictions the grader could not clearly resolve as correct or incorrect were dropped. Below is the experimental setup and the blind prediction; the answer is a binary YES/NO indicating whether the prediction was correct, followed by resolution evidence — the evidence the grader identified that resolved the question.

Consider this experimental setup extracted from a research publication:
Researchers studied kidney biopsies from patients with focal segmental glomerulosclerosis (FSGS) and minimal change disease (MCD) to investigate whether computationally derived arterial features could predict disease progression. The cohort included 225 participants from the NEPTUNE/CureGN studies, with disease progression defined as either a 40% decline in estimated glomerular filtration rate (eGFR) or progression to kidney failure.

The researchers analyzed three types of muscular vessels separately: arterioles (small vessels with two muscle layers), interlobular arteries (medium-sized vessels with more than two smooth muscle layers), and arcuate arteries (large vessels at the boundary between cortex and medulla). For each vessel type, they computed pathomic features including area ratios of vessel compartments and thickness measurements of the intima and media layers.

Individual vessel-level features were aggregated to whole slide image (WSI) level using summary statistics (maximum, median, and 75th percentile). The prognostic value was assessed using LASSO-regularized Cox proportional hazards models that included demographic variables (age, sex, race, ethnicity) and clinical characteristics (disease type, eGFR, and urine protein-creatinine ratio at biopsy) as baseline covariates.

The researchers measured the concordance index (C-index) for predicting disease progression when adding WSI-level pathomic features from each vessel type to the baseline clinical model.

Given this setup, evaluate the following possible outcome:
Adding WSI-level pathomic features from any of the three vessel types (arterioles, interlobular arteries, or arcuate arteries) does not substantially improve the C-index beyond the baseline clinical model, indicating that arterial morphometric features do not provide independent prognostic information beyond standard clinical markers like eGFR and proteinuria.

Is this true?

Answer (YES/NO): NO